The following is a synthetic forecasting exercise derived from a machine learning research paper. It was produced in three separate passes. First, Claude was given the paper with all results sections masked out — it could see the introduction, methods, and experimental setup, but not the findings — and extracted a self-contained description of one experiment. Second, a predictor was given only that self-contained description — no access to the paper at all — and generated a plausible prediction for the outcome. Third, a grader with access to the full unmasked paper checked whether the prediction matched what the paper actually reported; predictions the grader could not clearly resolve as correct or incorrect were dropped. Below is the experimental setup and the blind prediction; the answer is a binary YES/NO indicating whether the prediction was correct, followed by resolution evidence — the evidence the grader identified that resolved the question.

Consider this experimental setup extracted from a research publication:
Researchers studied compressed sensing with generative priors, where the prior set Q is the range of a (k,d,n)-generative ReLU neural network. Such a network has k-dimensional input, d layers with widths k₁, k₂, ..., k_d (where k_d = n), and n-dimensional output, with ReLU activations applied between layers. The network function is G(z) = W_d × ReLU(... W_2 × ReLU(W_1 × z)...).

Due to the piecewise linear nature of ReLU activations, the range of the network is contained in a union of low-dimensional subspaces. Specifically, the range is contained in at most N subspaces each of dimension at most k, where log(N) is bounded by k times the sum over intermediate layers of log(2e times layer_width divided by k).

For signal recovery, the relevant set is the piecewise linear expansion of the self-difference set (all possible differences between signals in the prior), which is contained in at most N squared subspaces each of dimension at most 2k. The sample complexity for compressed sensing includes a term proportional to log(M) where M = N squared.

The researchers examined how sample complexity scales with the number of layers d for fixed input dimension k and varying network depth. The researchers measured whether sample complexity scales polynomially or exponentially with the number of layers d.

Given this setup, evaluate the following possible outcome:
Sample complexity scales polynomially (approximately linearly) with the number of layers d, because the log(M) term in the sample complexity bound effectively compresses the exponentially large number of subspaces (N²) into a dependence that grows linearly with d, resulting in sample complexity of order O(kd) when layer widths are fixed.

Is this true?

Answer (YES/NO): YES